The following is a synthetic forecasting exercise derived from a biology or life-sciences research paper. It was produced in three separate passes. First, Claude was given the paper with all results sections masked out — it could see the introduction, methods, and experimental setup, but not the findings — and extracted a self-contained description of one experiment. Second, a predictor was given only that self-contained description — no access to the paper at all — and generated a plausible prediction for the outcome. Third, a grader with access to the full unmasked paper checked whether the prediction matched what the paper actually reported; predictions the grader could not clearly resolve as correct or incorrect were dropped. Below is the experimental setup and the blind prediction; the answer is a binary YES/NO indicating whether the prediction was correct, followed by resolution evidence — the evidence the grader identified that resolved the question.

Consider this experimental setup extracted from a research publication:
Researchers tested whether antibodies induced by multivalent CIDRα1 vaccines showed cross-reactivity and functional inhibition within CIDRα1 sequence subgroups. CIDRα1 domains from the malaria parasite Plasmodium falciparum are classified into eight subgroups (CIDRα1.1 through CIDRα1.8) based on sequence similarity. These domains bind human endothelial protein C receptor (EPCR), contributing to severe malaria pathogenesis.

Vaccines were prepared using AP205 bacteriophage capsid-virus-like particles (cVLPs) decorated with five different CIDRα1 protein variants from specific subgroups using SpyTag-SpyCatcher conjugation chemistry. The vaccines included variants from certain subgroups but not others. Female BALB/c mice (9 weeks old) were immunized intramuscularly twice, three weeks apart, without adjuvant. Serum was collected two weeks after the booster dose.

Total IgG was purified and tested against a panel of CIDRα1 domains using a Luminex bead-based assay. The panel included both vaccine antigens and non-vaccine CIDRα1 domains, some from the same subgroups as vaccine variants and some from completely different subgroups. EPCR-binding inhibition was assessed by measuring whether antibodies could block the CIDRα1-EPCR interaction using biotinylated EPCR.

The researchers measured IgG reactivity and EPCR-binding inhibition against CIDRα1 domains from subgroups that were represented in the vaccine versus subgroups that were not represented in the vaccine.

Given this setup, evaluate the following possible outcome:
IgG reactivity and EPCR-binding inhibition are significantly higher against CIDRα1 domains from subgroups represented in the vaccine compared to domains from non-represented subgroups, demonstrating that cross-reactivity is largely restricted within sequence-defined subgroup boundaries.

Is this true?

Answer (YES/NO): YES